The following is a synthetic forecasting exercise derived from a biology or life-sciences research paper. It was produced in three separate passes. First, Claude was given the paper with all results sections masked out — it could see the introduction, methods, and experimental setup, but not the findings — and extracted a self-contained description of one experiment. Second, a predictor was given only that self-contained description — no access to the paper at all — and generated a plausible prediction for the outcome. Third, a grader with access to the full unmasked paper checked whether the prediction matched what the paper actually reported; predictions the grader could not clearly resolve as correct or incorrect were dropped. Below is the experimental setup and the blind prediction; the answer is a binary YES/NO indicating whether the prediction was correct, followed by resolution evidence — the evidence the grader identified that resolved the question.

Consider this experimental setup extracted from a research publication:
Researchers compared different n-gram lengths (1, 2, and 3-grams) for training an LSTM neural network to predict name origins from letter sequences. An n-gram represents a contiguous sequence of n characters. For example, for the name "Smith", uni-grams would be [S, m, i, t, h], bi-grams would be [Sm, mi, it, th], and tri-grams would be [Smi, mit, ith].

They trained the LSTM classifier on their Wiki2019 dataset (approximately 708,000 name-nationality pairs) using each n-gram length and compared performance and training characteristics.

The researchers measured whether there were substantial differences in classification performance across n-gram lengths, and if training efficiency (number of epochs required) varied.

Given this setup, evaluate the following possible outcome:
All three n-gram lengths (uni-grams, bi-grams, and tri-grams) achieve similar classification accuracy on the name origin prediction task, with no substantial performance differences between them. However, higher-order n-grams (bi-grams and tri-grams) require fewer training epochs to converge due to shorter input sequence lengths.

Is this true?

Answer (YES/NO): NO